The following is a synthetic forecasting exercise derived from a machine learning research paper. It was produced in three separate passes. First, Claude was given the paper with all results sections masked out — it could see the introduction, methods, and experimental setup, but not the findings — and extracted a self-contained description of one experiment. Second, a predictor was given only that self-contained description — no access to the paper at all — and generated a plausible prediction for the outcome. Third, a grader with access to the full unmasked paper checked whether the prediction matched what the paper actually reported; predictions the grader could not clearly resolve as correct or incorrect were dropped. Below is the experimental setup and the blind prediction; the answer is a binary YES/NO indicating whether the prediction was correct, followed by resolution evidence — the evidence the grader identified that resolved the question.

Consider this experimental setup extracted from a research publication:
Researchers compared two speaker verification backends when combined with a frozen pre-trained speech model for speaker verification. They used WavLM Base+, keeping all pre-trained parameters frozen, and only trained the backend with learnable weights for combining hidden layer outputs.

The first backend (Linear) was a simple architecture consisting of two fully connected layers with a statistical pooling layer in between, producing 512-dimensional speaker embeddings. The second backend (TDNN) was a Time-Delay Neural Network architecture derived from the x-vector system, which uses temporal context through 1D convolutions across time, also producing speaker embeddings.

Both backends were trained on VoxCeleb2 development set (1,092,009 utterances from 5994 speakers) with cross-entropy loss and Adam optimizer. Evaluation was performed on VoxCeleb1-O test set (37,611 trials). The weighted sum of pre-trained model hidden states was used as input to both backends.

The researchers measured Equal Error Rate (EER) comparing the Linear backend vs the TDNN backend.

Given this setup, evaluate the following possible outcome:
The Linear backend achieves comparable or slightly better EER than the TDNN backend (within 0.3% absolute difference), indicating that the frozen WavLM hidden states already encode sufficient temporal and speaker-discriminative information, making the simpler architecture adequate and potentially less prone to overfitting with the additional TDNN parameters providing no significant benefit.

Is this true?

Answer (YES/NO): NO